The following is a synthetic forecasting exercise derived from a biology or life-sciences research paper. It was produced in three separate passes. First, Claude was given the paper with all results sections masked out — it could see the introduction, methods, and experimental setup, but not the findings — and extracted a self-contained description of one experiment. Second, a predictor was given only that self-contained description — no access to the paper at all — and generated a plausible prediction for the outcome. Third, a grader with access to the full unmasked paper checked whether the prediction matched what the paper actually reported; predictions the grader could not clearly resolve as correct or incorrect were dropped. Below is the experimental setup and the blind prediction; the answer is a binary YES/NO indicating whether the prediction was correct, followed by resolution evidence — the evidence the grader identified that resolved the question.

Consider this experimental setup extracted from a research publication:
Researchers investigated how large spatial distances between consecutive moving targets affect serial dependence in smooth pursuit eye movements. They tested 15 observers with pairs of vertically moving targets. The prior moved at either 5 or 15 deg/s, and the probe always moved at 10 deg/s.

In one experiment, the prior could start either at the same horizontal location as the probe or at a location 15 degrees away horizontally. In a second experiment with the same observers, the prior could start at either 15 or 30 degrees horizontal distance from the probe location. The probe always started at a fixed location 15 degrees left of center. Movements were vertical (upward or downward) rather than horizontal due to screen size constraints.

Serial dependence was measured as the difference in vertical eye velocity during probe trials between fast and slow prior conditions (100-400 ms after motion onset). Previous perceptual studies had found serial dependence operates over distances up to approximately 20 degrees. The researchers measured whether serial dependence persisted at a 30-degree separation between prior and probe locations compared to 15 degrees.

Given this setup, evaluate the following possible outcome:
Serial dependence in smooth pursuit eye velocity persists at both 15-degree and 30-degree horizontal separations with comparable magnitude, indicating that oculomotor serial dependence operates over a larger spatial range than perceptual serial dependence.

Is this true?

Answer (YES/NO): YES